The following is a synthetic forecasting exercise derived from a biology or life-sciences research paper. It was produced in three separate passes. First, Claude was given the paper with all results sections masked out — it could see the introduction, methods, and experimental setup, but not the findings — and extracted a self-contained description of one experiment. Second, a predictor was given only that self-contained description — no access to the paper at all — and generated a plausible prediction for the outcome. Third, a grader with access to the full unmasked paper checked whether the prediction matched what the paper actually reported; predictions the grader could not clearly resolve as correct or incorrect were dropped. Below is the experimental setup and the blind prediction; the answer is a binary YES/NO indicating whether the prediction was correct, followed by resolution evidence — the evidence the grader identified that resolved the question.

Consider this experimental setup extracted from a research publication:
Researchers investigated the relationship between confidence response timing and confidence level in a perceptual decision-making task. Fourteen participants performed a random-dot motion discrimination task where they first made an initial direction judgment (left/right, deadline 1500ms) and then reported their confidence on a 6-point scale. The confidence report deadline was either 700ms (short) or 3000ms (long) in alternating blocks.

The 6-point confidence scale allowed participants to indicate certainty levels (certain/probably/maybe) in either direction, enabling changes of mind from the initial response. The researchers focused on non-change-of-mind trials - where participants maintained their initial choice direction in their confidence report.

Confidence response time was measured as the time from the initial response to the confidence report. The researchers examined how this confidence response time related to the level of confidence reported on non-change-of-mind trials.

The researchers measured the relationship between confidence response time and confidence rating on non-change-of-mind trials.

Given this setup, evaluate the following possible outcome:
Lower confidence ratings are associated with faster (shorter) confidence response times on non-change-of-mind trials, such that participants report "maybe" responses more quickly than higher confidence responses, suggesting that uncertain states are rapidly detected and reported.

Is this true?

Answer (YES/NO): NO